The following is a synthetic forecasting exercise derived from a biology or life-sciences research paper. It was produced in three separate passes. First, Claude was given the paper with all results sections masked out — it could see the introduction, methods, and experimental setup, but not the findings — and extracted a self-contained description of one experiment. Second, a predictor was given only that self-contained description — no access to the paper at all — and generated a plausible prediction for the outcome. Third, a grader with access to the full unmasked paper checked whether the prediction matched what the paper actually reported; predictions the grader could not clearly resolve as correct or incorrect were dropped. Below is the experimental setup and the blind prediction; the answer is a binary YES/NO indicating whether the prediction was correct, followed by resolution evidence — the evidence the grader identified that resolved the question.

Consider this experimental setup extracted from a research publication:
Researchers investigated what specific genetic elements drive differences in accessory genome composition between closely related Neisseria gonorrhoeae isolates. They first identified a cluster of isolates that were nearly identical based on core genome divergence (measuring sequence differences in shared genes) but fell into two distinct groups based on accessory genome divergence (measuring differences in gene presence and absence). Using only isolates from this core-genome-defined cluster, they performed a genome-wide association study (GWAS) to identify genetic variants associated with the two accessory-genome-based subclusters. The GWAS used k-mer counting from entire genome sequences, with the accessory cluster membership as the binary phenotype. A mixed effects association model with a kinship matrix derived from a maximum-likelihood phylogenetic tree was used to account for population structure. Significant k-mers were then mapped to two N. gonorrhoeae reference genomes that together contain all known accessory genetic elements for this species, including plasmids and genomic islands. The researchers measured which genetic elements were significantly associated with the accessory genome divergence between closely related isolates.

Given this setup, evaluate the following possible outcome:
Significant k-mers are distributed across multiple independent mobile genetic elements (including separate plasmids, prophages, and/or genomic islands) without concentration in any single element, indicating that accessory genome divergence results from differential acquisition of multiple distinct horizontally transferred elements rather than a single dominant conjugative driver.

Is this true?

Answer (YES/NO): NO